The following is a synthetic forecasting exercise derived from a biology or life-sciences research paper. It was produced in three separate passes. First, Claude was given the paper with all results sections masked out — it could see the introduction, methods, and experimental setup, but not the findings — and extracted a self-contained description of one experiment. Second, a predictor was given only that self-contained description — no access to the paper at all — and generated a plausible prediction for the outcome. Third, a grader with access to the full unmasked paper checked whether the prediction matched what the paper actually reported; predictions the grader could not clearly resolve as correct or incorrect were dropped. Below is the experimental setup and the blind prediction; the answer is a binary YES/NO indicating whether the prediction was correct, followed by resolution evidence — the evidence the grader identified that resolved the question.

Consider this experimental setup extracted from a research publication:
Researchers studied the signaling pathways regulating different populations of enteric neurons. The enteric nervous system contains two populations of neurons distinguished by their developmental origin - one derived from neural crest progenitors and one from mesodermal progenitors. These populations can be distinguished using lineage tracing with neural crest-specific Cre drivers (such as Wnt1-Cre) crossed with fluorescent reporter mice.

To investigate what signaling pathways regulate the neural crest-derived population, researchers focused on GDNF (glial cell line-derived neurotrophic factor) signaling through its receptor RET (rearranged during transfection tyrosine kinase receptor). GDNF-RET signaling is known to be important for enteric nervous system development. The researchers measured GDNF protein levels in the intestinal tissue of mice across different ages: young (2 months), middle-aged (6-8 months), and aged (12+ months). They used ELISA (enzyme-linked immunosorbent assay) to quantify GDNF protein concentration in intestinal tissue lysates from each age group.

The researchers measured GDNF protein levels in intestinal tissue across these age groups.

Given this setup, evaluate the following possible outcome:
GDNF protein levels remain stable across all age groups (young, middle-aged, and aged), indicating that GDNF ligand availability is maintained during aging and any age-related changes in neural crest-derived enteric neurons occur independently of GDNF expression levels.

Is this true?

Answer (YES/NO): NO